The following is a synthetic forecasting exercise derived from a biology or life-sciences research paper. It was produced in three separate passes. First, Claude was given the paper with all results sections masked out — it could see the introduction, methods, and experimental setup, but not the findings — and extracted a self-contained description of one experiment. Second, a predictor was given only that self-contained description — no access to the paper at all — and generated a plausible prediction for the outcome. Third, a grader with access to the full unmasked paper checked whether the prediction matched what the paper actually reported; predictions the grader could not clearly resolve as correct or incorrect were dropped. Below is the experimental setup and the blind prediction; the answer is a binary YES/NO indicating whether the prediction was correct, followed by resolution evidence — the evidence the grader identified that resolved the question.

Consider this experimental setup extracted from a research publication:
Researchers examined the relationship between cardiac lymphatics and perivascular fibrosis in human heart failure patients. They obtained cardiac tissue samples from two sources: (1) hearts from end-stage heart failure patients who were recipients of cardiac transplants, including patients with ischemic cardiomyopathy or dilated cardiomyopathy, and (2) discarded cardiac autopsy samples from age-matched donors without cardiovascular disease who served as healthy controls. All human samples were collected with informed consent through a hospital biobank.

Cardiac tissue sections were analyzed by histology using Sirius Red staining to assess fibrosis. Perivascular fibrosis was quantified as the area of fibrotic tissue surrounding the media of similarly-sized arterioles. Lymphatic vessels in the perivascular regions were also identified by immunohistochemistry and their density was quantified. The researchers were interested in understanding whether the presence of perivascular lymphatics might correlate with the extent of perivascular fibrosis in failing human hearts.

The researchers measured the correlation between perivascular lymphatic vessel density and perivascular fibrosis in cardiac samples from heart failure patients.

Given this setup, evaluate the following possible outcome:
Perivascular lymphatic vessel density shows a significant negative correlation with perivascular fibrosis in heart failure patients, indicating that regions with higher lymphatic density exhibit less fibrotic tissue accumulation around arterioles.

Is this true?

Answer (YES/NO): YES